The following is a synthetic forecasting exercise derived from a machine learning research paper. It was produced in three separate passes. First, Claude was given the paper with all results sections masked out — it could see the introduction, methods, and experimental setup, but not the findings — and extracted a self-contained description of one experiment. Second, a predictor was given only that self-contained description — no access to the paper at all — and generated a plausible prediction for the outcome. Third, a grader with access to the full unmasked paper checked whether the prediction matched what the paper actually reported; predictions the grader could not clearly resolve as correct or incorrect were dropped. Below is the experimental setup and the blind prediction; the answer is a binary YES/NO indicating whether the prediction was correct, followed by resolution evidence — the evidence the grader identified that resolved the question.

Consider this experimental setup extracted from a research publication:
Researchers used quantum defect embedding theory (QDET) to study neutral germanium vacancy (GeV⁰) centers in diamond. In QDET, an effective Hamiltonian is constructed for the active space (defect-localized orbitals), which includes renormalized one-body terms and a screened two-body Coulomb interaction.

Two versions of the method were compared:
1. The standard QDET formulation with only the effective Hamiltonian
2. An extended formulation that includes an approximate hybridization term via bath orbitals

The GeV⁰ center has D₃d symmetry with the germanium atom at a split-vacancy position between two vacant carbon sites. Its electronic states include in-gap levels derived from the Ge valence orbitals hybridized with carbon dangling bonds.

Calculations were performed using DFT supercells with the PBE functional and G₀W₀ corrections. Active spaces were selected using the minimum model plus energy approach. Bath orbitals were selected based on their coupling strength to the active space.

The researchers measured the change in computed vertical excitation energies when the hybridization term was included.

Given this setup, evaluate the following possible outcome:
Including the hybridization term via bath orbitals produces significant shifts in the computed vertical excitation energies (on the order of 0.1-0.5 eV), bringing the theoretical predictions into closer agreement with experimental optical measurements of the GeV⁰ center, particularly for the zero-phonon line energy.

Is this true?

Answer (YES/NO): NO